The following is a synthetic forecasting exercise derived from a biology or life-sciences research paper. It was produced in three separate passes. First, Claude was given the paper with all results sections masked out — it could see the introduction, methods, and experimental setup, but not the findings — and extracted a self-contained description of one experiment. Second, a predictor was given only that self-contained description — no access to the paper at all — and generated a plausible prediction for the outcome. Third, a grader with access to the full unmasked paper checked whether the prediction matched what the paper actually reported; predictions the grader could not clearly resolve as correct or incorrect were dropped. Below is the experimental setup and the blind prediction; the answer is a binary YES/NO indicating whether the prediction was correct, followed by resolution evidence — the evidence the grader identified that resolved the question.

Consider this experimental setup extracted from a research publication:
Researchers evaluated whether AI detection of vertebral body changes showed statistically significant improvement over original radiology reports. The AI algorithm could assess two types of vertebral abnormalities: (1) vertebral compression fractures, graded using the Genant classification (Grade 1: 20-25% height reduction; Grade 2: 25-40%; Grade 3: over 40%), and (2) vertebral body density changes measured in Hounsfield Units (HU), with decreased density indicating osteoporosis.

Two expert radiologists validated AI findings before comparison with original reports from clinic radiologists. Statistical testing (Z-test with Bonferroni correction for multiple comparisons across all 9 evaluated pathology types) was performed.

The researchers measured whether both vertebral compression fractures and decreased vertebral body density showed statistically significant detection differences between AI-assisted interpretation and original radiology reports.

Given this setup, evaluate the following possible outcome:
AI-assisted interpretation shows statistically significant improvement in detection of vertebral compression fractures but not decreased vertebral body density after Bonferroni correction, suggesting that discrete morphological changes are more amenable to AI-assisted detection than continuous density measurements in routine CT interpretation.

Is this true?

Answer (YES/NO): NO